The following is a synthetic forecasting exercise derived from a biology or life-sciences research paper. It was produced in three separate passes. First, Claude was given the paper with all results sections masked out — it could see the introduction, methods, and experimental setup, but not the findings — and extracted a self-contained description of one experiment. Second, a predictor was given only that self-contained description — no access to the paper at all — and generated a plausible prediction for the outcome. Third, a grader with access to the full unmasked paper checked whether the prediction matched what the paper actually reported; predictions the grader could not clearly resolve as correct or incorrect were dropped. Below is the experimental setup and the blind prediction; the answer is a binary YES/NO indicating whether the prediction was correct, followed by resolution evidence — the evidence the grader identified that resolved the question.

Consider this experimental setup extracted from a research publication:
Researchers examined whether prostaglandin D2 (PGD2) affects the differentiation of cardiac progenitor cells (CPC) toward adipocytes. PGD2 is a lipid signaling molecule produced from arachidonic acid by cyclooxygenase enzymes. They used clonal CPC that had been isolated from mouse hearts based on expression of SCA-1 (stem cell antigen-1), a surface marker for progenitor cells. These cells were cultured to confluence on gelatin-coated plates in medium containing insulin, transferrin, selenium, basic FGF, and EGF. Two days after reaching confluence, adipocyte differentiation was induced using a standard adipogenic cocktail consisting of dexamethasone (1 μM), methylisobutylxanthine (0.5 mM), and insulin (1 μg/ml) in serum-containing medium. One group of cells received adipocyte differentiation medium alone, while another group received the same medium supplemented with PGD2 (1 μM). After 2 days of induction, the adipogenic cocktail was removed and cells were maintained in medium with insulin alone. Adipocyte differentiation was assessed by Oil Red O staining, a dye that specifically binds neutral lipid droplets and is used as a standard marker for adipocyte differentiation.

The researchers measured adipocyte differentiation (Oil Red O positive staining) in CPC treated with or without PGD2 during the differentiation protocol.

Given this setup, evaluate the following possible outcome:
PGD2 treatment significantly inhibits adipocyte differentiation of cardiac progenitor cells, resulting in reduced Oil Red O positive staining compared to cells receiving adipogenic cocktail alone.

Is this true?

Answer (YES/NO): NO